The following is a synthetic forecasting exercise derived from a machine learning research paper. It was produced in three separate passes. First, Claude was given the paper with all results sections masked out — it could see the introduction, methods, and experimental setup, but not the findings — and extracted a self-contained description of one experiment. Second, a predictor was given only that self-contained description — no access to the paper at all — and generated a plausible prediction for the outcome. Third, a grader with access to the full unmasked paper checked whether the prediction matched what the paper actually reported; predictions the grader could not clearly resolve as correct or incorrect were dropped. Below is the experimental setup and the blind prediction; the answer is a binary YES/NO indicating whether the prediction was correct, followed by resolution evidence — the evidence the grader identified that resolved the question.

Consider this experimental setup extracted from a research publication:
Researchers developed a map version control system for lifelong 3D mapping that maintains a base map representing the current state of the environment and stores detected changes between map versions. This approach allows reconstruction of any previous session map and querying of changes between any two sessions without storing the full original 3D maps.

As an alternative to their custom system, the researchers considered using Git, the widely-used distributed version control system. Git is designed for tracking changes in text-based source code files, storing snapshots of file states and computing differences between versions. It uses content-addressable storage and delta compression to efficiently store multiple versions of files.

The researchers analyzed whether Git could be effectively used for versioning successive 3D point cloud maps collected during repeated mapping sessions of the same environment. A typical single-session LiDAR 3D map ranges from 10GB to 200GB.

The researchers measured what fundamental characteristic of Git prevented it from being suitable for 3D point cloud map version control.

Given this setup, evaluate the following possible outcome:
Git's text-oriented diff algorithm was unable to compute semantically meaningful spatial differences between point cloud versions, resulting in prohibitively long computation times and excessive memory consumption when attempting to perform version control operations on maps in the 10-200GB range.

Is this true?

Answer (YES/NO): NO